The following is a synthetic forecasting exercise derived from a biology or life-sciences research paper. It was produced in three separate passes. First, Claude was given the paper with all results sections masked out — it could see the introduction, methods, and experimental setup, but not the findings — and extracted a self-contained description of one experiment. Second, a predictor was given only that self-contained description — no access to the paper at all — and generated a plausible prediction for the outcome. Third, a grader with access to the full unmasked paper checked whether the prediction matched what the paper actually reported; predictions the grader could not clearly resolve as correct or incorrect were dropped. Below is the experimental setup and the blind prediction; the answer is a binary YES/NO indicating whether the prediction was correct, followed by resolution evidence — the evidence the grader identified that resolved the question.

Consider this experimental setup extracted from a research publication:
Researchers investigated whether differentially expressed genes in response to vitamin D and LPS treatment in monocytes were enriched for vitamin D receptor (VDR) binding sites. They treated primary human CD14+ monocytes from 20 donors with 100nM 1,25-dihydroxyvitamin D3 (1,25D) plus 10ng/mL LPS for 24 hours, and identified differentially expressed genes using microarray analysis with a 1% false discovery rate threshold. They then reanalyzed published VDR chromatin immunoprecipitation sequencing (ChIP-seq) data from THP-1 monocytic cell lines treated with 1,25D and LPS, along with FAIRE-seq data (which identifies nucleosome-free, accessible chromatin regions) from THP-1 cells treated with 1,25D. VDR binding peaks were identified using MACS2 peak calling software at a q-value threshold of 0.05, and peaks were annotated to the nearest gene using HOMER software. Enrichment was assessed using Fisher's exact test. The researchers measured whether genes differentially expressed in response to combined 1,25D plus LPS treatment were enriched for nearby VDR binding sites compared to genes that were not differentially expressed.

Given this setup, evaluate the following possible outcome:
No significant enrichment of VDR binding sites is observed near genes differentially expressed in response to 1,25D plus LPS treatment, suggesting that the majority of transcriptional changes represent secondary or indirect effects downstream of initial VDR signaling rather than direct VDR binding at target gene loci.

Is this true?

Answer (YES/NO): NO